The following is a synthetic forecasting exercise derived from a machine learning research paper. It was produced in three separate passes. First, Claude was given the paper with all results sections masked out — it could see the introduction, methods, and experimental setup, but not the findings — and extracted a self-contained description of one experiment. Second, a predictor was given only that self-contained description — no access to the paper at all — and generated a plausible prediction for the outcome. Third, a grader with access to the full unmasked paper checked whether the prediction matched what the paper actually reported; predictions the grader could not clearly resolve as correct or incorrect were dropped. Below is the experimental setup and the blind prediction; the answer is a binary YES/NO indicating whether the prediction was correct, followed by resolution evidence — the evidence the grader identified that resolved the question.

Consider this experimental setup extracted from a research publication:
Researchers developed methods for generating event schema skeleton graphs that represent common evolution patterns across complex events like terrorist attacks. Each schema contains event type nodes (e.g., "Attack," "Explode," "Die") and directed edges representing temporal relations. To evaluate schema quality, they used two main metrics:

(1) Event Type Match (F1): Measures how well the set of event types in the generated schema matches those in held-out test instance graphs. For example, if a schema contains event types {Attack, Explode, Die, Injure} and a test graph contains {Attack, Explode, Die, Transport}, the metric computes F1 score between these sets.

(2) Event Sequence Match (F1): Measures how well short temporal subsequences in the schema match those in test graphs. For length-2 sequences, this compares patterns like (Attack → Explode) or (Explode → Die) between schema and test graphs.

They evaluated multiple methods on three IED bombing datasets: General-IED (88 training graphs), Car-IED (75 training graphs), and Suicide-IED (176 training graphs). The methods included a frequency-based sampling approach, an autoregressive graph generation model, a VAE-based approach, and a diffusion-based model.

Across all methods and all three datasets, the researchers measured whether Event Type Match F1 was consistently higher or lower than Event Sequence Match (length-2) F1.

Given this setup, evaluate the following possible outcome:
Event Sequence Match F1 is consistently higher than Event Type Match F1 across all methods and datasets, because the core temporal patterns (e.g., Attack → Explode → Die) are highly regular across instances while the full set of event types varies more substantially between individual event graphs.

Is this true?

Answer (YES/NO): NO